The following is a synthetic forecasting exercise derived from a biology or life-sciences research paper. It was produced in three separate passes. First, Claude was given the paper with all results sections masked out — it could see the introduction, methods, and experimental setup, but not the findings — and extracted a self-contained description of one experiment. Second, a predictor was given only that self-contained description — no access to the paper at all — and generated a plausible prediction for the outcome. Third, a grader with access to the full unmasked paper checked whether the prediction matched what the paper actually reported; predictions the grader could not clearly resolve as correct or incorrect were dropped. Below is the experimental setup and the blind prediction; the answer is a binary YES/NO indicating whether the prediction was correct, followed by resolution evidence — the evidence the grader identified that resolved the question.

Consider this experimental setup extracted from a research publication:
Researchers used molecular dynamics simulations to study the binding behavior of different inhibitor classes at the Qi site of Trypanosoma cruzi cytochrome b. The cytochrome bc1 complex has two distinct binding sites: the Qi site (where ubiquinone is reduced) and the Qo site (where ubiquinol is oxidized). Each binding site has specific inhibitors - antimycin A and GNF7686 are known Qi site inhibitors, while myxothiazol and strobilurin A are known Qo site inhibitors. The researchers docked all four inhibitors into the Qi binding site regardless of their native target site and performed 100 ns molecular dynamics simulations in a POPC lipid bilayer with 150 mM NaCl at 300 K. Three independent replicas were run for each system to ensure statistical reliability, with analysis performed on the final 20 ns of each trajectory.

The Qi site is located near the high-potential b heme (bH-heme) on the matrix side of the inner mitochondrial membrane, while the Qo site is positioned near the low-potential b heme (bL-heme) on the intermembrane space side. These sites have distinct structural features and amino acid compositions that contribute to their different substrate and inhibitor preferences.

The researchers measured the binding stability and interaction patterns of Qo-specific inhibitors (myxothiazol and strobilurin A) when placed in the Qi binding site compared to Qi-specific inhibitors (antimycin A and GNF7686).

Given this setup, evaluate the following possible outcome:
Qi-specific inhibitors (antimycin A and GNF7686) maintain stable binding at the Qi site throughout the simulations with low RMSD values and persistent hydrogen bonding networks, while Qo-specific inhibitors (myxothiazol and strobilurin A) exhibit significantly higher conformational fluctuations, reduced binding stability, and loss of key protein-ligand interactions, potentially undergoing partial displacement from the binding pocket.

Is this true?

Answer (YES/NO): NO